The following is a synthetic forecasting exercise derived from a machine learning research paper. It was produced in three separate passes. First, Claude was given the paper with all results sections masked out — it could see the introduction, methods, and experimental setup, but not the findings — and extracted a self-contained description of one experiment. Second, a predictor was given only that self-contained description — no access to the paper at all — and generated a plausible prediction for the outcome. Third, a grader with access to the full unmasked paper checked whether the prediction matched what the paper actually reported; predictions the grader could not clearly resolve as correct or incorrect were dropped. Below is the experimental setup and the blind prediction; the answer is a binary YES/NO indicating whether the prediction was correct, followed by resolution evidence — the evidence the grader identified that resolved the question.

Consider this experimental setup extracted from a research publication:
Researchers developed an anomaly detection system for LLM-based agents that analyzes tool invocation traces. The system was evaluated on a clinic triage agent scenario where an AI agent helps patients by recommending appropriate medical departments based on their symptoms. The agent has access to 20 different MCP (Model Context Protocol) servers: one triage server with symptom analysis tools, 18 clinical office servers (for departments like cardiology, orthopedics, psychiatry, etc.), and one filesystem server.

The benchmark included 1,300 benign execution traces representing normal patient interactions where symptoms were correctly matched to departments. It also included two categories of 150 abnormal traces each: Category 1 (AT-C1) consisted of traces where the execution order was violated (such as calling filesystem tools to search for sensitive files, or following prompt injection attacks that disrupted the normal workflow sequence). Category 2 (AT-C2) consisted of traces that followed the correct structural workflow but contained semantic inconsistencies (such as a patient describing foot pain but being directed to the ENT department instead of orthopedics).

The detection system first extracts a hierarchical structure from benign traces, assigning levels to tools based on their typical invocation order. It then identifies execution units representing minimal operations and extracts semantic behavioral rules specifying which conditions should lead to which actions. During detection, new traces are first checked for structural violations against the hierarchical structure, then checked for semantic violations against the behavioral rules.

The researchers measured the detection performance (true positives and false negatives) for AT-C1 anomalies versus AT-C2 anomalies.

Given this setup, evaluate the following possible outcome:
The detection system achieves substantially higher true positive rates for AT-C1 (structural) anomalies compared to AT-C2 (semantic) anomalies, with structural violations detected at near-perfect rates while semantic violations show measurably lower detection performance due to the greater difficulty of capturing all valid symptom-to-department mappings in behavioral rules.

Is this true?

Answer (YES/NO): NO